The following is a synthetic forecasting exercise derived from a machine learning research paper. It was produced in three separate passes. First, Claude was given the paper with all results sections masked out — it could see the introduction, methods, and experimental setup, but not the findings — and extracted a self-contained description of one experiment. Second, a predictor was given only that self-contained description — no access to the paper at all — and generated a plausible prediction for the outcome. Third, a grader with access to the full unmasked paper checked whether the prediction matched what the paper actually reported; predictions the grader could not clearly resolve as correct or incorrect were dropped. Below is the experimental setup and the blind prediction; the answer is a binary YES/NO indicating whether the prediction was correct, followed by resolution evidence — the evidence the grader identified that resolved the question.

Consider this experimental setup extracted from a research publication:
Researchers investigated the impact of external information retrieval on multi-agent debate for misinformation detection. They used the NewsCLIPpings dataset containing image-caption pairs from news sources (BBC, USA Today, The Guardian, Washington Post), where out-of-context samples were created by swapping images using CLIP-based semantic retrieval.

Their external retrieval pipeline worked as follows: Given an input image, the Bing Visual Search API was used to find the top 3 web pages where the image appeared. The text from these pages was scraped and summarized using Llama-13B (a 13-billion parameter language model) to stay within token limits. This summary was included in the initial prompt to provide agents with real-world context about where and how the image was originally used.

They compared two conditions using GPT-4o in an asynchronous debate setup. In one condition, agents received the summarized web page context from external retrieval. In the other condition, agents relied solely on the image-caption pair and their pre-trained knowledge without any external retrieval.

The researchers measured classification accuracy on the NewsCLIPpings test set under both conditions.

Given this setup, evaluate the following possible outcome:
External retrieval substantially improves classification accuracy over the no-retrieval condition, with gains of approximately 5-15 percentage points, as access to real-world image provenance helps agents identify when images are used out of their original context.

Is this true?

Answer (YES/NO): NO